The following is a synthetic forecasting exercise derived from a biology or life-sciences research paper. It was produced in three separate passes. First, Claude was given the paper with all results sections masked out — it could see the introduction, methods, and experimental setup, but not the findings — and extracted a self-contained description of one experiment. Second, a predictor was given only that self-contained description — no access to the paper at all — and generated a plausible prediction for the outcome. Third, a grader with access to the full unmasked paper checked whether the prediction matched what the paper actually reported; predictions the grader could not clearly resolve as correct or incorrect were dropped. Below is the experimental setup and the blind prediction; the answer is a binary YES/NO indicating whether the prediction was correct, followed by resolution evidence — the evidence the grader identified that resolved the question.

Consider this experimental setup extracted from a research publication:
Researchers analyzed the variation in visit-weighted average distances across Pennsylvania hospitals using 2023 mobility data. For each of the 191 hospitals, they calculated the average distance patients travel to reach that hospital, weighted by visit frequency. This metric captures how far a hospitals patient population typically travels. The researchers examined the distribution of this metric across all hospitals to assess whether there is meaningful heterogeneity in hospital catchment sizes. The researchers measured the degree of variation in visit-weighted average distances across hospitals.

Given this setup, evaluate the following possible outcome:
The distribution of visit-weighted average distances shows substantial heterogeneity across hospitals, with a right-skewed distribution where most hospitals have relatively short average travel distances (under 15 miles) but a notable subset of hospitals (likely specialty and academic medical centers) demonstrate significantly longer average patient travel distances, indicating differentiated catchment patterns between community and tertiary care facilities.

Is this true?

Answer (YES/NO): NO